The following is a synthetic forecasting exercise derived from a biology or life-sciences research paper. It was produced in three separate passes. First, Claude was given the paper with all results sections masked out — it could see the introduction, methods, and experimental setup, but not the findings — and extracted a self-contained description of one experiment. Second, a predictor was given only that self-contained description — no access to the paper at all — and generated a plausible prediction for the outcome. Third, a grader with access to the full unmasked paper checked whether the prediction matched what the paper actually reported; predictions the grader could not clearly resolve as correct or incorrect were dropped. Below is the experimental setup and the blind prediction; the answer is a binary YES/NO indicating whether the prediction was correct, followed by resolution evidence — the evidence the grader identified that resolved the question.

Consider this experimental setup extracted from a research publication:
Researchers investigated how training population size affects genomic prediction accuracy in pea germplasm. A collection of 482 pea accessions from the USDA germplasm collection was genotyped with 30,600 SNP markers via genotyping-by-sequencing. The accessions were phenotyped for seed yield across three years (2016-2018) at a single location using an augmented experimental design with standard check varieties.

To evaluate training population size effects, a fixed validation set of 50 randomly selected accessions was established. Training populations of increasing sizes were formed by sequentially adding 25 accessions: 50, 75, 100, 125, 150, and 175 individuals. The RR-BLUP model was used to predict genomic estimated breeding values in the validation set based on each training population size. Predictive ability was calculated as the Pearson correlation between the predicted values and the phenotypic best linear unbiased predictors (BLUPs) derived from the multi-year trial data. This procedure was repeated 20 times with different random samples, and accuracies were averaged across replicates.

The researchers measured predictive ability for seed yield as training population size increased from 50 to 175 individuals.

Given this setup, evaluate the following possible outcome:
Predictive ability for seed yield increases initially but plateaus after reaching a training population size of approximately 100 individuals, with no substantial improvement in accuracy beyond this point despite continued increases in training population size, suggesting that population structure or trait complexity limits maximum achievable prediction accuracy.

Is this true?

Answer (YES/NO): NO